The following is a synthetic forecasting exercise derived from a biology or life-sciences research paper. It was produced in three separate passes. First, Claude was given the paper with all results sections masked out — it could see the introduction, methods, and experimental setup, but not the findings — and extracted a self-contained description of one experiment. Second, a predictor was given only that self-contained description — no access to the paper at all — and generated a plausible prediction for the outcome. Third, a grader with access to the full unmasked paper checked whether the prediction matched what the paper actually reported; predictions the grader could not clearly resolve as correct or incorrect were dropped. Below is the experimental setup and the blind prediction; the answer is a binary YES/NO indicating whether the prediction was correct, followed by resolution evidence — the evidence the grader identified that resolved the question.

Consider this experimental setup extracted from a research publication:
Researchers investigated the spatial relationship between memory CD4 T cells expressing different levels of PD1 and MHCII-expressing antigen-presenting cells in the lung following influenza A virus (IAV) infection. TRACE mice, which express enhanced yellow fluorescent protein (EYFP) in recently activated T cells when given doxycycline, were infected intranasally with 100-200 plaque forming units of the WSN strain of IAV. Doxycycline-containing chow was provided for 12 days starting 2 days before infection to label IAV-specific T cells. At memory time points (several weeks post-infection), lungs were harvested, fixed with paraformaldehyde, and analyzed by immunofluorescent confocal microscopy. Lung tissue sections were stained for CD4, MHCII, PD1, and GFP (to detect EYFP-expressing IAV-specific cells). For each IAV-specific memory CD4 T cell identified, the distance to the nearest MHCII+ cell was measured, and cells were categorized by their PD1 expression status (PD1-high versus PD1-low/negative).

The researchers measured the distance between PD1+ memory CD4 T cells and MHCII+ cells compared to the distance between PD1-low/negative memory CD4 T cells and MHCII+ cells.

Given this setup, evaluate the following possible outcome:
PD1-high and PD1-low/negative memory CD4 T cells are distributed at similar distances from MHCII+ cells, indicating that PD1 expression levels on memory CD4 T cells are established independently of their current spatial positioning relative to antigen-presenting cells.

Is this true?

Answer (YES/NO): NO